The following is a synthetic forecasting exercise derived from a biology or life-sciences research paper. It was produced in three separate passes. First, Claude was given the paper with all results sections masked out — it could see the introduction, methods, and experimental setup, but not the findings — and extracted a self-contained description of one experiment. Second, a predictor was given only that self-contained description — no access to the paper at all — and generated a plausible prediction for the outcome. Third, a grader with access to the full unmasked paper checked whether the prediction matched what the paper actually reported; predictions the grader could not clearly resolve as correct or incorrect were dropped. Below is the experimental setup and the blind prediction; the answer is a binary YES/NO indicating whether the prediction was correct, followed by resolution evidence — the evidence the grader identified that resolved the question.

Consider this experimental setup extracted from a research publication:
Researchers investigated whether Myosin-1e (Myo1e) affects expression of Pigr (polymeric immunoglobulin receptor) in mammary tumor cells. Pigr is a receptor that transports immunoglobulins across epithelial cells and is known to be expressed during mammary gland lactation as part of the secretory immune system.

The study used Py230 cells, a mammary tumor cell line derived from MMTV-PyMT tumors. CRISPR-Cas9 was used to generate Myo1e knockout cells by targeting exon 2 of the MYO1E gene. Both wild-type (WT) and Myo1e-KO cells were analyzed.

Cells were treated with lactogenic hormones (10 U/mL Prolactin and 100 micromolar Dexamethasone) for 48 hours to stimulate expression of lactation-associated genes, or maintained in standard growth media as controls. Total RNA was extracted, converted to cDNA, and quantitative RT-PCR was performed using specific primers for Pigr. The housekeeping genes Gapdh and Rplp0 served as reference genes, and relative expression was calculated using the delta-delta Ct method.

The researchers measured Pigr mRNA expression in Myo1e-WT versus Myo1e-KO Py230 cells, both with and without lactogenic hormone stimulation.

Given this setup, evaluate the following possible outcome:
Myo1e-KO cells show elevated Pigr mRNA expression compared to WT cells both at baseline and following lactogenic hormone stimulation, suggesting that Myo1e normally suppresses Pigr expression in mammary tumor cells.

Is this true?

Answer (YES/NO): NO